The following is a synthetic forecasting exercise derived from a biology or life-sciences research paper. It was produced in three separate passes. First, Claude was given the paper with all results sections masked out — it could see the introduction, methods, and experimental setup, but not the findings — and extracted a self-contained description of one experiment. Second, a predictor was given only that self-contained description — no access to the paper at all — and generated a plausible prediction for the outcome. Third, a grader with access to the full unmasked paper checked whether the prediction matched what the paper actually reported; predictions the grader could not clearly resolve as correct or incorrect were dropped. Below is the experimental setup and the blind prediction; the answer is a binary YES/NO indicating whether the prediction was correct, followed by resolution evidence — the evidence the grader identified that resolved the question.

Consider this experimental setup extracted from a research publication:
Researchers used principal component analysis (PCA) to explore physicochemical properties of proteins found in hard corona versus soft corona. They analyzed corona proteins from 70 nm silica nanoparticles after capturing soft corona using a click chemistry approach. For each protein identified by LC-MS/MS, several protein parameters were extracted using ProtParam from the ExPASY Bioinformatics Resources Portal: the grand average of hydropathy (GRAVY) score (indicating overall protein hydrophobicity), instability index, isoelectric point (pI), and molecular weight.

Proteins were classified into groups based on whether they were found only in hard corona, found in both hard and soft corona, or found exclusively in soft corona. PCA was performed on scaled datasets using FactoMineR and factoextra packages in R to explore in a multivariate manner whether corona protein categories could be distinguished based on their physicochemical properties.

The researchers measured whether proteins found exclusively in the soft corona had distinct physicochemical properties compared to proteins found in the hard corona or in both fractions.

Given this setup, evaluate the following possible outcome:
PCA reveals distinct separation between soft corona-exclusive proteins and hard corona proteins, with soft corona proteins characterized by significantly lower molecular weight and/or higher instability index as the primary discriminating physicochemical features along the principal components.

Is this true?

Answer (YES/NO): NO